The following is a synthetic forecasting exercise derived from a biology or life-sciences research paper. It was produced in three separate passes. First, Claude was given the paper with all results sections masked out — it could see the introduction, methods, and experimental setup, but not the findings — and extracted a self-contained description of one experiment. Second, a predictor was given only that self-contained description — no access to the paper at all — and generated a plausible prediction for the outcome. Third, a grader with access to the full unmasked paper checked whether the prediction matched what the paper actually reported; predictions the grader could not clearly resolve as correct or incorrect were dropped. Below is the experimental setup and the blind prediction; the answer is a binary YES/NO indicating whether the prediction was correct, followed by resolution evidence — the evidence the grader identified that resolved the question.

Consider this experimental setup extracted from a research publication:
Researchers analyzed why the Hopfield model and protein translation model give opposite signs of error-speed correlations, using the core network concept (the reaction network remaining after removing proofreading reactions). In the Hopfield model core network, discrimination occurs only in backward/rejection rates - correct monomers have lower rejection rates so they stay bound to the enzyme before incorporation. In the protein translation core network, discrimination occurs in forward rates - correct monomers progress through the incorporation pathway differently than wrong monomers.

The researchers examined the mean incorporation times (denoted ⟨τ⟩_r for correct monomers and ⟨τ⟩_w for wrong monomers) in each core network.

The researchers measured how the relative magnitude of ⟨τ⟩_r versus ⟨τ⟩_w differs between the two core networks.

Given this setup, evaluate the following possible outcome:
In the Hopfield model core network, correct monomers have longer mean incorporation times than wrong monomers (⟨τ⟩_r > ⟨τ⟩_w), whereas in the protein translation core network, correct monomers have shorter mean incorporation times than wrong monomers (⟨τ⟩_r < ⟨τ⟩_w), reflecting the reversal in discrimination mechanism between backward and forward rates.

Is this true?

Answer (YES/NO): YES